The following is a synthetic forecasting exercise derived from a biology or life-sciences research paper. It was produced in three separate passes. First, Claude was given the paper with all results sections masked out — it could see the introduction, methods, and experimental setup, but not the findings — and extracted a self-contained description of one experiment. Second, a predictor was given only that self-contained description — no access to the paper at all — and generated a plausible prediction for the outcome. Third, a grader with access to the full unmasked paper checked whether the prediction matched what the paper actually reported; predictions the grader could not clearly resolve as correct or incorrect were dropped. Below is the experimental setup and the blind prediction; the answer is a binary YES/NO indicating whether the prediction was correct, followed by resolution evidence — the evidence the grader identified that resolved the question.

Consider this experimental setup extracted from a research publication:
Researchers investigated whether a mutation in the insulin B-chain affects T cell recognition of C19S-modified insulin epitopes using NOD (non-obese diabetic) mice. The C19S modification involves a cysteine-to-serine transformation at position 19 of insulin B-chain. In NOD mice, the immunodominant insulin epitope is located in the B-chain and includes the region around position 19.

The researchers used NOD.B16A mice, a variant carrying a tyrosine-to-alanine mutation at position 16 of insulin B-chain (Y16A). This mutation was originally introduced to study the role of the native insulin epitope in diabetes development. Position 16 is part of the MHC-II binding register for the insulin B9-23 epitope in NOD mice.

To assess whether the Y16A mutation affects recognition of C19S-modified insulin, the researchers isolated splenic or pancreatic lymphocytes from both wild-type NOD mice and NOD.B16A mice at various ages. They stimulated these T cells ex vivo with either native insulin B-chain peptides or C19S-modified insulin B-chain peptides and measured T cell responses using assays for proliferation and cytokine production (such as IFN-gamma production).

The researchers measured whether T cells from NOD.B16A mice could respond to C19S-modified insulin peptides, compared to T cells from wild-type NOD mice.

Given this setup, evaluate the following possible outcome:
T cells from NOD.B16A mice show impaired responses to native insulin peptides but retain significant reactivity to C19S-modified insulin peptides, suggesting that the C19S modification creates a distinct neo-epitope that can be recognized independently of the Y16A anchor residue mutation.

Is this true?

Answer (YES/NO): NO